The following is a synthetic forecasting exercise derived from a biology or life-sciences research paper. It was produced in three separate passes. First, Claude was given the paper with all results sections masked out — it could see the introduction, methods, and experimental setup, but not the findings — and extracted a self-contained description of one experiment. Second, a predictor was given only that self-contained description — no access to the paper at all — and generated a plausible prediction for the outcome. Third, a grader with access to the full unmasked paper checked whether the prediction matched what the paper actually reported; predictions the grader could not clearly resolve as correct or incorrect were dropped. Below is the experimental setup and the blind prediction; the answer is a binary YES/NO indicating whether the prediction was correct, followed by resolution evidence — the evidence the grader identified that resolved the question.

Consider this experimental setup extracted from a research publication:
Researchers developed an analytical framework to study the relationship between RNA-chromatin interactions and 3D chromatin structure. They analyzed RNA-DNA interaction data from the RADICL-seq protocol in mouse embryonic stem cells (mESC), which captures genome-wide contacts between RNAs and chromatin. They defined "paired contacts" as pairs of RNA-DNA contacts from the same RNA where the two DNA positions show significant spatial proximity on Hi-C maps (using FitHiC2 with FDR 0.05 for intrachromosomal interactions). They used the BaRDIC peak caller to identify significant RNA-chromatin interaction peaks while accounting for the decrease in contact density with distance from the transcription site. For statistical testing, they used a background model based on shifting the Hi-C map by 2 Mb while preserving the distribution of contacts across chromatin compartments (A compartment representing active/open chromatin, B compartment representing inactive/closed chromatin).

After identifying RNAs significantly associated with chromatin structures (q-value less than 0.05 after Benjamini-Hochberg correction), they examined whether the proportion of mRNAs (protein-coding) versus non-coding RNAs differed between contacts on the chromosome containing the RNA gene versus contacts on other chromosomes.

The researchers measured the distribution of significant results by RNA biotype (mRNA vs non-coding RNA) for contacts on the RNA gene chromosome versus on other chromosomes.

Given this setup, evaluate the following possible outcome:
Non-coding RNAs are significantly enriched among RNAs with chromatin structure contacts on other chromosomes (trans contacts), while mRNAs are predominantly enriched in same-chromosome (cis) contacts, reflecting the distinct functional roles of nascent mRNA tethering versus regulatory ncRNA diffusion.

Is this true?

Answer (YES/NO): NO